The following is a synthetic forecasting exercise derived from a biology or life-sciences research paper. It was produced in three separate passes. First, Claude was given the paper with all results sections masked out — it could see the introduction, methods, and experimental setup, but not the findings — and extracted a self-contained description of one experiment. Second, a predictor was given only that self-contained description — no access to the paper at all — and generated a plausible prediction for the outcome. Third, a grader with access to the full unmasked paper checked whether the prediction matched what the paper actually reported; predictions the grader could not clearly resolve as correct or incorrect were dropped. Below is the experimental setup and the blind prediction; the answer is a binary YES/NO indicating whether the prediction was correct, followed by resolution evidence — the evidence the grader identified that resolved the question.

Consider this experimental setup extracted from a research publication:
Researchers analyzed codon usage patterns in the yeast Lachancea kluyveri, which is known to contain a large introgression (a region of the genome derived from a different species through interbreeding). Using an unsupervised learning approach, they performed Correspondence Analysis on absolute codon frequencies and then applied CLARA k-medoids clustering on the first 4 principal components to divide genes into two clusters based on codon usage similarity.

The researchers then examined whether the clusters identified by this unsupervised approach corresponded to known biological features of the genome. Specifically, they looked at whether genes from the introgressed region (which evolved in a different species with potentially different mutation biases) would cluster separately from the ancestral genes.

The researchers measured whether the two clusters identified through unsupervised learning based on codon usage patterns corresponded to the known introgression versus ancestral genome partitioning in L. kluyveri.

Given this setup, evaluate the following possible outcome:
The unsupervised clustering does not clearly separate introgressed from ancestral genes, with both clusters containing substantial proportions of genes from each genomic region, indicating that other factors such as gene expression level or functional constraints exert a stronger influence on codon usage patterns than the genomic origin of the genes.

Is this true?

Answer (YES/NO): NO